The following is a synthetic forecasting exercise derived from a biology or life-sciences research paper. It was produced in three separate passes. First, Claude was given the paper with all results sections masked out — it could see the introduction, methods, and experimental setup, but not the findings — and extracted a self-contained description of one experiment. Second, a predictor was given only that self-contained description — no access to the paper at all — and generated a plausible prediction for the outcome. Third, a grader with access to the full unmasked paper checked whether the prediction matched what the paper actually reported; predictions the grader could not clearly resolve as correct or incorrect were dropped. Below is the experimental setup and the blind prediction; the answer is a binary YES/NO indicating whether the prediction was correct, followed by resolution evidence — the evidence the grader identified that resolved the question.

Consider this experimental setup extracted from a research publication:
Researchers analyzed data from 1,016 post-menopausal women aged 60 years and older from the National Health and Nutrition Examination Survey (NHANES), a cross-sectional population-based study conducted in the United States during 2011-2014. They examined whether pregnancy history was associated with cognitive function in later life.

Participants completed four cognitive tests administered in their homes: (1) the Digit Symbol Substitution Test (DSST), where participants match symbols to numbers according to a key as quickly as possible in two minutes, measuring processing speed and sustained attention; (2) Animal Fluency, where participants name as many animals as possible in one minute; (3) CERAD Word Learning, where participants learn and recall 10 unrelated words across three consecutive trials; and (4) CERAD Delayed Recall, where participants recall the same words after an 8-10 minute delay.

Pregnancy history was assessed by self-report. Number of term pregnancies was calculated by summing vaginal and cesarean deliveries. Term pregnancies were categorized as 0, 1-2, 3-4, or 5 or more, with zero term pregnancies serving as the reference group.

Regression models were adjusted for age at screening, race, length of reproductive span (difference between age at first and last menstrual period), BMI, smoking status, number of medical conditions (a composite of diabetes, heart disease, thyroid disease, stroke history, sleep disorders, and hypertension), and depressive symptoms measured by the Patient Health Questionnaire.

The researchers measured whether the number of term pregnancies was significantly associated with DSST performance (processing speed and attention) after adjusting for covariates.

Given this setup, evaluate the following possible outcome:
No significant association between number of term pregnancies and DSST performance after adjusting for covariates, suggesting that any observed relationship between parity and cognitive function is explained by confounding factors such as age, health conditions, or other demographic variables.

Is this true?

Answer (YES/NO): NO